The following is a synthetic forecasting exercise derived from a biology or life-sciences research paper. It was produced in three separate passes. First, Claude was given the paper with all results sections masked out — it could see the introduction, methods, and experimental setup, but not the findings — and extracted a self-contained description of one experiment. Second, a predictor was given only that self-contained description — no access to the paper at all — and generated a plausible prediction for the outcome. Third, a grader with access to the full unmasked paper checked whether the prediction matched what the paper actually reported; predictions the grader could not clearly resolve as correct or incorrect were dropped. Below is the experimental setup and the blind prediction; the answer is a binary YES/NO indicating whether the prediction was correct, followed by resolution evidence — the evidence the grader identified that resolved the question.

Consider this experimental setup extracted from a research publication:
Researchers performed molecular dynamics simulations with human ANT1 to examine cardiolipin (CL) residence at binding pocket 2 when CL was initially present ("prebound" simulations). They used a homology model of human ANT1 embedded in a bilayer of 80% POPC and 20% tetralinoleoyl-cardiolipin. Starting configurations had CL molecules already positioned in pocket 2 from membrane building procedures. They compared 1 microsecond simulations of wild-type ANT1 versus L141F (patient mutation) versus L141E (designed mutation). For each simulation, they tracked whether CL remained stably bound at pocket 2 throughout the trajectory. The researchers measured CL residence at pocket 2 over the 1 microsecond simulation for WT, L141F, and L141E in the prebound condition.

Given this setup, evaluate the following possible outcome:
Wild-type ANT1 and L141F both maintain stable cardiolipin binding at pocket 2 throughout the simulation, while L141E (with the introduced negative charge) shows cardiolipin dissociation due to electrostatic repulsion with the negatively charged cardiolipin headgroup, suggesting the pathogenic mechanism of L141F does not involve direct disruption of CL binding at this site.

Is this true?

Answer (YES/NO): NO